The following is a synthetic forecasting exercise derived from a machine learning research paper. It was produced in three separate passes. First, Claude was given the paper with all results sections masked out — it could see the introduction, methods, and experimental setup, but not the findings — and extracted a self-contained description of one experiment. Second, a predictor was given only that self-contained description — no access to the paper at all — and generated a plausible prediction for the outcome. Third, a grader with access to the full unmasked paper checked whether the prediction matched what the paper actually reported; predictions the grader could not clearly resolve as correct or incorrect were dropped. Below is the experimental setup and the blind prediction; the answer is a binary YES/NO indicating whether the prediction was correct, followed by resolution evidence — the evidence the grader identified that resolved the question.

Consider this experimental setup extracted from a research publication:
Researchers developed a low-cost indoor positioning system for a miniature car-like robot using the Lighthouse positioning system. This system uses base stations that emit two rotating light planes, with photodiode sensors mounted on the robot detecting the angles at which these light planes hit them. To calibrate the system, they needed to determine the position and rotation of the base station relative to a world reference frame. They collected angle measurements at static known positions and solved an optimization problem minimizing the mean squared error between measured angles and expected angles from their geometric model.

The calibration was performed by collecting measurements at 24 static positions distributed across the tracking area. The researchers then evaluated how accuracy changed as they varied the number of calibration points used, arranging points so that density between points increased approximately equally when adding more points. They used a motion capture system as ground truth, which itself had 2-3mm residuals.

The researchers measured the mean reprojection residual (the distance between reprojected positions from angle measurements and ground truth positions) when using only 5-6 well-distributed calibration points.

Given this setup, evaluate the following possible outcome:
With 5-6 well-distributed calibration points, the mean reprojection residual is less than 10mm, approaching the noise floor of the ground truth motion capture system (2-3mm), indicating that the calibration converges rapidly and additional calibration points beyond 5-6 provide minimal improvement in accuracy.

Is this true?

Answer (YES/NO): YES